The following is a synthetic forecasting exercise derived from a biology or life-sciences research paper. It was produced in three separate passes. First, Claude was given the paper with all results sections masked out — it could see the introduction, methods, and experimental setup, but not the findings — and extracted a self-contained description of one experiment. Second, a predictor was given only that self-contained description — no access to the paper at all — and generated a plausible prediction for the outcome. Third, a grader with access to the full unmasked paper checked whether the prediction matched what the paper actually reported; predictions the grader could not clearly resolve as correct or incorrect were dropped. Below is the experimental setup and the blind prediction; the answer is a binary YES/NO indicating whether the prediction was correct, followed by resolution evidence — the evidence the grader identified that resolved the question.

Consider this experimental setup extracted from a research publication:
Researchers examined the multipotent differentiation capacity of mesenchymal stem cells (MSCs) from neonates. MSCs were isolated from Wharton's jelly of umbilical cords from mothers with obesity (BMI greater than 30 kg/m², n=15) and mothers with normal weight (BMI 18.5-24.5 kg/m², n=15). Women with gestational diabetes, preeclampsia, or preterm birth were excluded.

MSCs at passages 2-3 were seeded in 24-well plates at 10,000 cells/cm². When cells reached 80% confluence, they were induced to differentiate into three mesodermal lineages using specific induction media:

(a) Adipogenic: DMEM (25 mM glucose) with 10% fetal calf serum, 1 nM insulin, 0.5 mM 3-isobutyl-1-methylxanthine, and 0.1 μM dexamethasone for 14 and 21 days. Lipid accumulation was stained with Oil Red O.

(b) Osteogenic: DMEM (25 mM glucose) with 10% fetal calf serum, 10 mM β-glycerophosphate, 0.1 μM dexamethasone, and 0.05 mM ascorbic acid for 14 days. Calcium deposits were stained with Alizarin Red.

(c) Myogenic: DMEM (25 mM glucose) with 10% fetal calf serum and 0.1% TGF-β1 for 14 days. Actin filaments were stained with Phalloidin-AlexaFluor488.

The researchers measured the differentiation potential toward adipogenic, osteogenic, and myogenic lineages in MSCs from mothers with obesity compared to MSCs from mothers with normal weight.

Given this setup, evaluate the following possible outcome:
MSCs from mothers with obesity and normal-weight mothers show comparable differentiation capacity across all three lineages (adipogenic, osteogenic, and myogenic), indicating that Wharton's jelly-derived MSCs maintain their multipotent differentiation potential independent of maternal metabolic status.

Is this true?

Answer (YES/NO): YES